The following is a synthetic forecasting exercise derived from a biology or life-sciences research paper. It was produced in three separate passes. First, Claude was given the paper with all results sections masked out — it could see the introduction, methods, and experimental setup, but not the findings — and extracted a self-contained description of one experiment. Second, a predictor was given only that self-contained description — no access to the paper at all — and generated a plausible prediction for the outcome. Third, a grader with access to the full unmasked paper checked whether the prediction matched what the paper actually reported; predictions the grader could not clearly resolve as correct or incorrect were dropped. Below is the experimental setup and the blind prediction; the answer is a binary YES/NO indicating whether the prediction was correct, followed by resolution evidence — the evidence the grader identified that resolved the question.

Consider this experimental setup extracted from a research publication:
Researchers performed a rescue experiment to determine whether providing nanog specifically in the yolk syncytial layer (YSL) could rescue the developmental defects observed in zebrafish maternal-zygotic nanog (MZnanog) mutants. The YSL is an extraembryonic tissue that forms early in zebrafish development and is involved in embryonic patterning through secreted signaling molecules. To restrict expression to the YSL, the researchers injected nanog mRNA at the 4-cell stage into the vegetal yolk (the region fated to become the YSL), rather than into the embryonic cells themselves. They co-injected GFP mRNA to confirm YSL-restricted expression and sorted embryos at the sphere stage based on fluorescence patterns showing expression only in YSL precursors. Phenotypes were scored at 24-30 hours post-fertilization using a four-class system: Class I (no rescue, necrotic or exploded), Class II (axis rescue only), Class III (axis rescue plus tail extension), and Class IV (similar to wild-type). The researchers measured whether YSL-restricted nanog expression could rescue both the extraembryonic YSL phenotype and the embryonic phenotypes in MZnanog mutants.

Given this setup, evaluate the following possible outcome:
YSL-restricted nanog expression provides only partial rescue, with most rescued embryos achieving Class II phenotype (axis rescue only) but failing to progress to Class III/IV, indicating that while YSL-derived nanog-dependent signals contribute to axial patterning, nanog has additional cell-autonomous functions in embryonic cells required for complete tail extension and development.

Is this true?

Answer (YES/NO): NO